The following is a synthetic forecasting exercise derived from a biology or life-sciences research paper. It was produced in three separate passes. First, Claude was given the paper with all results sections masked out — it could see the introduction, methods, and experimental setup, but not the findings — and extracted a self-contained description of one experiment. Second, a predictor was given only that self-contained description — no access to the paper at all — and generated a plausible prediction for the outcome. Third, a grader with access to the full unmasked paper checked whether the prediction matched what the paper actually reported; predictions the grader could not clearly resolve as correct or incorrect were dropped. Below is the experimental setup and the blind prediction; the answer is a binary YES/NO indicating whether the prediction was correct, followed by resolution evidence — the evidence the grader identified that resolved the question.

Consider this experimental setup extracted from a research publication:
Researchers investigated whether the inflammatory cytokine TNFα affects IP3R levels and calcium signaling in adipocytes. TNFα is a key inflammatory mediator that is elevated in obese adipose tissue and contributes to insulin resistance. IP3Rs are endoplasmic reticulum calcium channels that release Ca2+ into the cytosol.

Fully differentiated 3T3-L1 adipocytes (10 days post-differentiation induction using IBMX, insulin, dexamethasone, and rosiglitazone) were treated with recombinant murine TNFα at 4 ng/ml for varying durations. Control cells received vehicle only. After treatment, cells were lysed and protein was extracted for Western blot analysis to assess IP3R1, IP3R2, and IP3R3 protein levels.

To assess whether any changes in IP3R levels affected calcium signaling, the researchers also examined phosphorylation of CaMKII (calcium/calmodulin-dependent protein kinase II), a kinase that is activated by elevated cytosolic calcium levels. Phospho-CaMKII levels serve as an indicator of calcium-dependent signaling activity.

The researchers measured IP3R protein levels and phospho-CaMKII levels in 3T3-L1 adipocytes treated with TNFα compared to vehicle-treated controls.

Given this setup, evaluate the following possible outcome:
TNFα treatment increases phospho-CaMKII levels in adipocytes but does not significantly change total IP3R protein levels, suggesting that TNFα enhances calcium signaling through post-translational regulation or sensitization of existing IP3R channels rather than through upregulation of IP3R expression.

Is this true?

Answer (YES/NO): NO